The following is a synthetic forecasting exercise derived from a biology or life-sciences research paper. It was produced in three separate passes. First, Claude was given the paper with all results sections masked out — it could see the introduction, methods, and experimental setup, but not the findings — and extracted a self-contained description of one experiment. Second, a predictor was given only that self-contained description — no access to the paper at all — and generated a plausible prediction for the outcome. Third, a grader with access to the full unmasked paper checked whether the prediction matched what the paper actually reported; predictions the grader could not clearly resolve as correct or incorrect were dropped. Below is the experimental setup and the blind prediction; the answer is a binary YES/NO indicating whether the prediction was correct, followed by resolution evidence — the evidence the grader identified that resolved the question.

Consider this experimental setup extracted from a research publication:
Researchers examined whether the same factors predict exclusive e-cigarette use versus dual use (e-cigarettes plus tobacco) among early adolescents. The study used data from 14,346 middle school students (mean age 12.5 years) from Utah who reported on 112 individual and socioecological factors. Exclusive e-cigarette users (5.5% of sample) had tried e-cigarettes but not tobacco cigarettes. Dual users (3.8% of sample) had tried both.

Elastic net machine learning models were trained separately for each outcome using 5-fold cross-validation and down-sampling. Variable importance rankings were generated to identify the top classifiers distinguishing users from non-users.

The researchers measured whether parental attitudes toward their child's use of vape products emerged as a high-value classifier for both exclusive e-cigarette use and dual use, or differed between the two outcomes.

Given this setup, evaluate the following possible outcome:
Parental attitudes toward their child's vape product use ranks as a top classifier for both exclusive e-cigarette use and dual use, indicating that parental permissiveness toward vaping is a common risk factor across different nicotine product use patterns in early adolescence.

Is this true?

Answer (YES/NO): NO